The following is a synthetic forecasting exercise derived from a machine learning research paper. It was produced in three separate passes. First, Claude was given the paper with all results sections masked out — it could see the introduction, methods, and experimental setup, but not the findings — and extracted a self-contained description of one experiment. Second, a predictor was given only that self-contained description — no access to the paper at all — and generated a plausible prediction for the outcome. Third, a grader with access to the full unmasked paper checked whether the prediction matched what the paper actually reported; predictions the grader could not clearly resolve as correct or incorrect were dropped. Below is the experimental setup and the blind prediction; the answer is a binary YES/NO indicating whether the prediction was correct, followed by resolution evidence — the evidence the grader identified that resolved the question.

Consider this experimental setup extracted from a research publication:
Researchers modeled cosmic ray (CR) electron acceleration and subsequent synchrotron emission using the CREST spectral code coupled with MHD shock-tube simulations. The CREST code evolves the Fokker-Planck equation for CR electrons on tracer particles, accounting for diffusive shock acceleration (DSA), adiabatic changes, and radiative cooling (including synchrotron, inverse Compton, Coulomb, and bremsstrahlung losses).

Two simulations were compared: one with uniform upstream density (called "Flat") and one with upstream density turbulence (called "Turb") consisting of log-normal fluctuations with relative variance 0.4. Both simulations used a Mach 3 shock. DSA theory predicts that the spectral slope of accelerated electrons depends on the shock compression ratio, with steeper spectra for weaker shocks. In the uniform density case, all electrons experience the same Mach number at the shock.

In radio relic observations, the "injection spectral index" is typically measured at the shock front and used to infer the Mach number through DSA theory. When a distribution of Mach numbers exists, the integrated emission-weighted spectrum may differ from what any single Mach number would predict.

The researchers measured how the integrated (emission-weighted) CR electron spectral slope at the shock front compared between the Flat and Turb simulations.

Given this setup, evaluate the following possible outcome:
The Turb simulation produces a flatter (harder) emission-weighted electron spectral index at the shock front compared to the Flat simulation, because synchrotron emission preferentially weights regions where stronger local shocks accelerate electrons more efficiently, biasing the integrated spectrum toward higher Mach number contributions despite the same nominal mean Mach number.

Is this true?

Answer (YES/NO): YES